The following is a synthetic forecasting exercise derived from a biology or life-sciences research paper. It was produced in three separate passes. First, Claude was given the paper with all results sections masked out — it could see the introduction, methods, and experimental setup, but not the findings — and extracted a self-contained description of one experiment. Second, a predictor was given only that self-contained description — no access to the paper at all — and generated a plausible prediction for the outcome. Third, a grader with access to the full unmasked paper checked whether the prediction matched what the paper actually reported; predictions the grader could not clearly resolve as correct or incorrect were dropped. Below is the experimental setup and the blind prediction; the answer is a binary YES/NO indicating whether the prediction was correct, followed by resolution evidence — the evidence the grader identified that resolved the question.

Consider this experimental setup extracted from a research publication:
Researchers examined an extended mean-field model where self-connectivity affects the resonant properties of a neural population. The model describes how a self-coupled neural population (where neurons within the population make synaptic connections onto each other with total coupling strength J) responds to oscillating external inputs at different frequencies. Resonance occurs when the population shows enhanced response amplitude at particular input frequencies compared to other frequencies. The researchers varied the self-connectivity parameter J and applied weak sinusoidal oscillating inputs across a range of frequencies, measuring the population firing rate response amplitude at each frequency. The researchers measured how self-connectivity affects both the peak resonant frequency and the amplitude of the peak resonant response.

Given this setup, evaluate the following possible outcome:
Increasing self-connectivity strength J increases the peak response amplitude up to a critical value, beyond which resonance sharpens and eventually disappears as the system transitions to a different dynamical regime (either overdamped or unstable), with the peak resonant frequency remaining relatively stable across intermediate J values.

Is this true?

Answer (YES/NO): NO